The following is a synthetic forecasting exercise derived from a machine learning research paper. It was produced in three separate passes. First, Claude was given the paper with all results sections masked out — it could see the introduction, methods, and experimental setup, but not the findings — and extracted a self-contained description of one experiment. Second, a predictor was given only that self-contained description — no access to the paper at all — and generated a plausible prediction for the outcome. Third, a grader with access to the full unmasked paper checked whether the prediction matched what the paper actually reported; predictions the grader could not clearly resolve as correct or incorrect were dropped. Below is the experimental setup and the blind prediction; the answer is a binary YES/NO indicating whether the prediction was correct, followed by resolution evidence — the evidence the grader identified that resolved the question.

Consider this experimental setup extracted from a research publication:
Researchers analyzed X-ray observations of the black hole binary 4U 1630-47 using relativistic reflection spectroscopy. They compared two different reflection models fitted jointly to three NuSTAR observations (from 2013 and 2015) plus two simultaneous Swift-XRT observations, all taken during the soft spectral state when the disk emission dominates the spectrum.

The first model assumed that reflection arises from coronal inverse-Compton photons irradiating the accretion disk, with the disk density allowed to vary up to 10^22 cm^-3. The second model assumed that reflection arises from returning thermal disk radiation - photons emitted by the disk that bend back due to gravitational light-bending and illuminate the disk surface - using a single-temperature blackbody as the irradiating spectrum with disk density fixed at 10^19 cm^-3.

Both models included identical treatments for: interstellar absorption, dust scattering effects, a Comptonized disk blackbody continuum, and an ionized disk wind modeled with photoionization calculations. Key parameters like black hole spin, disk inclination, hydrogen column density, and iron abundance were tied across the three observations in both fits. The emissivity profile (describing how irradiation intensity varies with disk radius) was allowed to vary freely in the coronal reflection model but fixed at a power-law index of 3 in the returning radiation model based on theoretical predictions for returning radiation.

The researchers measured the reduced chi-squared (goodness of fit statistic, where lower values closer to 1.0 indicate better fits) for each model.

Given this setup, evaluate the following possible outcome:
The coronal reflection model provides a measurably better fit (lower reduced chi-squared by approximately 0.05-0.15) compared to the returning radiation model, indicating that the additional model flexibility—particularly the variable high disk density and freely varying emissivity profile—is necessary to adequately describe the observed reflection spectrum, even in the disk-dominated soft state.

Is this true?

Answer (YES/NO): NO